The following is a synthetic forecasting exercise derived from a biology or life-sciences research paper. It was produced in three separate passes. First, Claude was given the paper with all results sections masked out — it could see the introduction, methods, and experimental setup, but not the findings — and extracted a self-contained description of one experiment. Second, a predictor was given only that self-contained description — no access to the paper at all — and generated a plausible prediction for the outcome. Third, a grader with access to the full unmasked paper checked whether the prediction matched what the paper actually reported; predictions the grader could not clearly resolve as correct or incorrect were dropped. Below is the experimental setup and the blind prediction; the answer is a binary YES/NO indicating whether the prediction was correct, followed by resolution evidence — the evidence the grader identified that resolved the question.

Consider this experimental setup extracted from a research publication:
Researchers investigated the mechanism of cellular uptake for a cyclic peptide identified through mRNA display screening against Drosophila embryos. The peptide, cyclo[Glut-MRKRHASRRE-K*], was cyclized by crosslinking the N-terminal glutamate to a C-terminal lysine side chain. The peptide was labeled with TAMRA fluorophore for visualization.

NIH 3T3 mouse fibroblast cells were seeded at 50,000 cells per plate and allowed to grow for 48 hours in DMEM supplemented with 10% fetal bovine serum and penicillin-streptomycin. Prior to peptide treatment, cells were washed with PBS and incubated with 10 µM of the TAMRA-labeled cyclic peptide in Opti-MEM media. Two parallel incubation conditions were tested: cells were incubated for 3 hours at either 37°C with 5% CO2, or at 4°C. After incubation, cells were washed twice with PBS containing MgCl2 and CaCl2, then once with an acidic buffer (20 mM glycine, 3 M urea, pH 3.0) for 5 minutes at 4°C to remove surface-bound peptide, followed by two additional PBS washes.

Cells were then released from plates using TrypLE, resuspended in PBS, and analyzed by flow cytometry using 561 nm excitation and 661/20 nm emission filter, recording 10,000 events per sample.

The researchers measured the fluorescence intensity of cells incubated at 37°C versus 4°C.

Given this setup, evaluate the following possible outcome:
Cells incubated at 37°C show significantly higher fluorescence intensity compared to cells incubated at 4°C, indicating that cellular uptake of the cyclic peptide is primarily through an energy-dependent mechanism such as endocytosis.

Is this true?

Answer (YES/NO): YES